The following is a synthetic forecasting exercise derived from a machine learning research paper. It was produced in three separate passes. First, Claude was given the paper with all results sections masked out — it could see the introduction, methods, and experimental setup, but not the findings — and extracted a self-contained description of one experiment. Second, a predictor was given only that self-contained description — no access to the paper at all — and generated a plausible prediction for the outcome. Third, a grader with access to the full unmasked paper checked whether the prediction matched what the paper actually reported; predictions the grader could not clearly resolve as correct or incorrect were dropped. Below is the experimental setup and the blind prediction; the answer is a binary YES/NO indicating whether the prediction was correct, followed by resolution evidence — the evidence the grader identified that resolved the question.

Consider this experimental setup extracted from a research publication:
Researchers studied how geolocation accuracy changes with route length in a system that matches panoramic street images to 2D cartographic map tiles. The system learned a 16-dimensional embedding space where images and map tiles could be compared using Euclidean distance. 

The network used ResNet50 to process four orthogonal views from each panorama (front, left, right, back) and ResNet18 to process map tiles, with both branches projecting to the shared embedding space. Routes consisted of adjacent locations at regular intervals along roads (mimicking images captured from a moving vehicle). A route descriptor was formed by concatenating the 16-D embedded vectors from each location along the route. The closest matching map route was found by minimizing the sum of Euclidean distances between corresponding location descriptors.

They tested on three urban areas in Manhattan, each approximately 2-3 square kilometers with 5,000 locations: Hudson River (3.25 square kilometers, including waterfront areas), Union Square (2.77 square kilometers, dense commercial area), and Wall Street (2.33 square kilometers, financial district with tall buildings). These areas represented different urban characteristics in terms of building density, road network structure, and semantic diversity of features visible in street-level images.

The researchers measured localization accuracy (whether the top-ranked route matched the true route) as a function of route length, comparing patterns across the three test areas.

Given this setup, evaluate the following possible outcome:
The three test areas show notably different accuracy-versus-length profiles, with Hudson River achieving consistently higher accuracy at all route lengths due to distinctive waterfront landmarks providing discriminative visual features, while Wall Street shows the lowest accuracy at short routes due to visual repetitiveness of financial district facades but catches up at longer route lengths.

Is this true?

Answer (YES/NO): NO